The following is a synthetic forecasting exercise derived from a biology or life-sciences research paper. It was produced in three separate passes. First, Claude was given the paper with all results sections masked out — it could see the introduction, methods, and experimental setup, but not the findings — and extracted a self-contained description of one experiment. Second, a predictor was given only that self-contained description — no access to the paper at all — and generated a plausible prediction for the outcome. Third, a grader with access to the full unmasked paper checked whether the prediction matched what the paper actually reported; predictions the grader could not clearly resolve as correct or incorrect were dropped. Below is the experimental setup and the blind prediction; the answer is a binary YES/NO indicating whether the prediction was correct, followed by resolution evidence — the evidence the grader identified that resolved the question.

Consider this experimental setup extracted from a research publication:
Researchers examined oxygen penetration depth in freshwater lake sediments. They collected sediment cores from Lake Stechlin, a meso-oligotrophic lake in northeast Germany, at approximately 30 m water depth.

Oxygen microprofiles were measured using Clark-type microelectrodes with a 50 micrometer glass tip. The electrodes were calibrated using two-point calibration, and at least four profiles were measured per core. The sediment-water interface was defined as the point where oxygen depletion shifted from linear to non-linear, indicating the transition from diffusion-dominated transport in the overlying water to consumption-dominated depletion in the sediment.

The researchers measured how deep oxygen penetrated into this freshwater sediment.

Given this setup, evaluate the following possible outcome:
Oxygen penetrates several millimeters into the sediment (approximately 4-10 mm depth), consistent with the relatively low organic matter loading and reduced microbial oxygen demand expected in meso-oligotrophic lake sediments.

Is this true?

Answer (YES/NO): YES